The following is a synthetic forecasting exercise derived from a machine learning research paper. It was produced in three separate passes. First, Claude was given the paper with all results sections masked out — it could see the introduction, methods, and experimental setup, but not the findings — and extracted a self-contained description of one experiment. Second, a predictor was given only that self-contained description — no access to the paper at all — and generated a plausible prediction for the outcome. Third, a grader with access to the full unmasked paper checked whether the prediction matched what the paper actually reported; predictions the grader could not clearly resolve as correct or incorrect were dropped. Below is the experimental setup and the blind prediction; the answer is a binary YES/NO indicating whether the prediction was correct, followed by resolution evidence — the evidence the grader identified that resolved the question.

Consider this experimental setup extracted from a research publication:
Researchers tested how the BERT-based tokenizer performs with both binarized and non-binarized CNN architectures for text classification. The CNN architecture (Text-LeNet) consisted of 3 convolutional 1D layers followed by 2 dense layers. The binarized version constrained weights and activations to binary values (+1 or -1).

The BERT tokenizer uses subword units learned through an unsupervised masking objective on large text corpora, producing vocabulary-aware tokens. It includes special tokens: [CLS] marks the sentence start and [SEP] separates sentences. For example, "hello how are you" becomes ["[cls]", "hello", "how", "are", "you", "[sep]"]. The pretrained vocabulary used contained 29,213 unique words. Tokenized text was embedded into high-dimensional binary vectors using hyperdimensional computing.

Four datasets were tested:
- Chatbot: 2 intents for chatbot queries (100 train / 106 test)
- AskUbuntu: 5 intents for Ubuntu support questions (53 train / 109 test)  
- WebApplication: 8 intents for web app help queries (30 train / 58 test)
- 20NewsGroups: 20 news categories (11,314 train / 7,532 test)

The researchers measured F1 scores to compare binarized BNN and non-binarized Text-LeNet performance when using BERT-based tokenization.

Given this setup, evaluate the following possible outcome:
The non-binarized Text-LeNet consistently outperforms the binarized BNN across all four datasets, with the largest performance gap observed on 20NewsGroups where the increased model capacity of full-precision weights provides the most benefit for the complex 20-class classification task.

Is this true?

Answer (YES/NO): NO